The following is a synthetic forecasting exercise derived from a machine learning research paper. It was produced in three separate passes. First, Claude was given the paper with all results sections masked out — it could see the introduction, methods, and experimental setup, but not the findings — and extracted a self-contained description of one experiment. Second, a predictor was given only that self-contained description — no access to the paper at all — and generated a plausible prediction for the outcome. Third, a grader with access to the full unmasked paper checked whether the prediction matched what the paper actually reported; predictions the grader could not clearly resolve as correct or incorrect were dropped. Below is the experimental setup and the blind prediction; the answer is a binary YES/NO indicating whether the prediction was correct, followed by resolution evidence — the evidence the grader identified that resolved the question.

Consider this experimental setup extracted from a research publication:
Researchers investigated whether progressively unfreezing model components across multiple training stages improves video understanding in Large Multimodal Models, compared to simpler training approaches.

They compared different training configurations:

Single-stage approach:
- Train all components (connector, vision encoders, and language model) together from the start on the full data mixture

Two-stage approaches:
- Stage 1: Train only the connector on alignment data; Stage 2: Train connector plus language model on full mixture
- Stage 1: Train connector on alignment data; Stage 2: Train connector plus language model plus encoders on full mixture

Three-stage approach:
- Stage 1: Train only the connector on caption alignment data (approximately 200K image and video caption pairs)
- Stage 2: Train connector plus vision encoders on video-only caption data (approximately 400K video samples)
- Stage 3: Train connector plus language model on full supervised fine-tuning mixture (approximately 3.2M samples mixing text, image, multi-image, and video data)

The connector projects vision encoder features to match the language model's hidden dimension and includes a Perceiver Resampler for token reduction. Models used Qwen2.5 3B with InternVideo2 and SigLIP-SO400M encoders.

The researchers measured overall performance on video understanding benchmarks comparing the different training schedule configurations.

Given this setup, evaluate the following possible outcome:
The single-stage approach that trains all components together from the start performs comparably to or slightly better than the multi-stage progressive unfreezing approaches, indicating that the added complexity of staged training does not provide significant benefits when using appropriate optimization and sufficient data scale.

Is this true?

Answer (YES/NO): NO